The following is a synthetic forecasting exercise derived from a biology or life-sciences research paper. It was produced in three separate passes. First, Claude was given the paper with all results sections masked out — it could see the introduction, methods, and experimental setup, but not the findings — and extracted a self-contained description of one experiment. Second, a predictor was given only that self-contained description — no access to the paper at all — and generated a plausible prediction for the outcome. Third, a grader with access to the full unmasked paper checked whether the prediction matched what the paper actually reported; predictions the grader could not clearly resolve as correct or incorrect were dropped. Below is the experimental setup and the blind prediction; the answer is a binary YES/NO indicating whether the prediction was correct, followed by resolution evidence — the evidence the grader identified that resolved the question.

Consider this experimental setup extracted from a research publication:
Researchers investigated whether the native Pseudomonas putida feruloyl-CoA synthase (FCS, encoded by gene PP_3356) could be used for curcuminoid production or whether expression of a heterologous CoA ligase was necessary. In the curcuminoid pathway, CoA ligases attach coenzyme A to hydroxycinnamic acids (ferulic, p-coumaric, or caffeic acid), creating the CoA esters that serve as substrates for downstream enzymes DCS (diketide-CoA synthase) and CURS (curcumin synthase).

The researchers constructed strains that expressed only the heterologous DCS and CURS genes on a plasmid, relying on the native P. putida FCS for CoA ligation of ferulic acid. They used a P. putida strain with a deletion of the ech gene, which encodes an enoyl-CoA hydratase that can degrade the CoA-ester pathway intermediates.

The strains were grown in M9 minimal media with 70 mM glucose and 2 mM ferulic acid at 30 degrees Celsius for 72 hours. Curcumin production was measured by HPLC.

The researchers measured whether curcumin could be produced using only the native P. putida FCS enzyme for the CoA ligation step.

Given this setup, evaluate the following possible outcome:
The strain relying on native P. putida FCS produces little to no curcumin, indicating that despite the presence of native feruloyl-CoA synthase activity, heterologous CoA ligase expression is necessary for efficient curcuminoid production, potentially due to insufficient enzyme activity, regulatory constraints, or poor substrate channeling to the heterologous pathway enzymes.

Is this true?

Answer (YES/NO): NO